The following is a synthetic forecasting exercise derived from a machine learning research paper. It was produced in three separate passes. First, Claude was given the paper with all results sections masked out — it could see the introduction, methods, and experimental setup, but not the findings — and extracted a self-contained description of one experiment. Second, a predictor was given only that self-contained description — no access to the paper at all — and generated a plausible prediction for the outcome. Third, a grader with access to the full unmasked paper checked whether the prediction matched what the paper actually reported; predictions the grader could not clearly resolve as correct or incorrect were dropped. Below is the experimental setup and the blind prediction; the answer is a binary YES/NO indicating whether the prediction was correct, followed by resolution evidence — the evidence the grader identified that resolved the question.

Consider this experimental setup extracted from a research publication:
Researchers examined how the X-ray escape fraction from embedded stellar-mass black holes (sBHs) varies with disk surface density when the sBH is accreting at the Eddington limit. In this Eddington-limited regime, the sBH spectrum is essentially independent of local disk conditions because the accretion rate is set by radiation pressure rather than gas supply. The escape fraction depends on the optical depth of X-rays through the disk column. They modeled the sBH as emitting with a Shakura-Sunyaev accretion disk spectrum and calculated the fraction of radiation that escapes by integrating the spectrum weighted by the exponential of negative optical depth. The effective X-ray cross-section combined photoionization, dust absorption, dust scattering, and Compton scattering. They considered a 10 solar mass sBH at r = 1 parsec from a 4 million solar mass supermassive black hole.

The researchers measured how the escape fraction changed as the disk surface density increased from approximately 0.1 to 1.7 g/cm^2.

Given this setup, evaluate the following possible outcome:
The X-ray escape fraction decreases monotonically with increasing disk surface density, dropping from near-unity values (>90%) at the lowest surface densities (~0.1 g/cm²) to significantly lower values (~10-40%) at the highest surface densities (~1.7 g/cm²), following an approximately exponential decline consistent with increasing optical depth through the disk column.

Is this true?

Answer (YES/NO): NO